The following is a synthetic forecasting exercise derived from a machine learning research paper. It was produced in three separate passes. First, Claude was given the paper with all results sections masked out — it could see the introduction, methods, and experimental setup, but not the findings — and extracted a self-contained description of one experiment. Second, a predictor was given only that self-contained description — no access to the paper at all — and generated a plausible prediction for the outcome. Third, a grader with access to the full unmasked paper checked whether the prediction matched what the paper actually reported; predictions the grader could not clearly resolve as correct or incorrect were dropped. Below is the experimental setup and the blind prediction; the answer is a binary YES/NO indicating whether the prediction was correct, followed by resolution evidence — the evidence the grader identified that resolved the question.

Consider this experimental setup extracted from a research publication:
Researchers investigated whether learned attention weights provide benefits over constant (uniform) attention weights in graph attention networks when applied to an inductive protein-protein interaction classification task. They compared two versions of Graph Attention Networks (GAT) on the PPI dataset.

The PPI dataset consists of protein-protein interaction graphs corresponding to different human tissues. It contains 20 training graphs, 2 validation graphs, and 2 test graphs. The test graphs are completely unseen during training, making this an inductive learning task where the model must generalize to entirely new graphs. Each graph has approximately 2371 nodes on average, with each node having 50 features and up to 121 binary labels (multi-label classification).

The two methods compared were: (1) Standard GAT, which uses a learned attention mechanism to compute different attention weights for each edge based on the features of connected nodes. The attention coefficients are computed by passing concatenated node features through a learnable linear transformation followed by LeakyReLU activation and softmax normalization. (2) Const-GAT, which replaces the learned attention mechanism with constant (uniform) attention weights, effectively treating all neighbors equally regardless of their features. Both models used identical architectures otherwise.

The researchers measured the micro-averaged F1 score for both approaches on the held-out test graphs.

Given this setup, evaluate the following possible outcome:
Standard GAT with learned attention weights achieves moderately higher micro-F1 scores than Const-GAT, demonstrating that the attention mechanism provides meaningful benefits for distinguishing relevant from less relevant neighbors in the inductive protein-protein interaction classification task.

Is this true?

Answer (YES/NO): YES